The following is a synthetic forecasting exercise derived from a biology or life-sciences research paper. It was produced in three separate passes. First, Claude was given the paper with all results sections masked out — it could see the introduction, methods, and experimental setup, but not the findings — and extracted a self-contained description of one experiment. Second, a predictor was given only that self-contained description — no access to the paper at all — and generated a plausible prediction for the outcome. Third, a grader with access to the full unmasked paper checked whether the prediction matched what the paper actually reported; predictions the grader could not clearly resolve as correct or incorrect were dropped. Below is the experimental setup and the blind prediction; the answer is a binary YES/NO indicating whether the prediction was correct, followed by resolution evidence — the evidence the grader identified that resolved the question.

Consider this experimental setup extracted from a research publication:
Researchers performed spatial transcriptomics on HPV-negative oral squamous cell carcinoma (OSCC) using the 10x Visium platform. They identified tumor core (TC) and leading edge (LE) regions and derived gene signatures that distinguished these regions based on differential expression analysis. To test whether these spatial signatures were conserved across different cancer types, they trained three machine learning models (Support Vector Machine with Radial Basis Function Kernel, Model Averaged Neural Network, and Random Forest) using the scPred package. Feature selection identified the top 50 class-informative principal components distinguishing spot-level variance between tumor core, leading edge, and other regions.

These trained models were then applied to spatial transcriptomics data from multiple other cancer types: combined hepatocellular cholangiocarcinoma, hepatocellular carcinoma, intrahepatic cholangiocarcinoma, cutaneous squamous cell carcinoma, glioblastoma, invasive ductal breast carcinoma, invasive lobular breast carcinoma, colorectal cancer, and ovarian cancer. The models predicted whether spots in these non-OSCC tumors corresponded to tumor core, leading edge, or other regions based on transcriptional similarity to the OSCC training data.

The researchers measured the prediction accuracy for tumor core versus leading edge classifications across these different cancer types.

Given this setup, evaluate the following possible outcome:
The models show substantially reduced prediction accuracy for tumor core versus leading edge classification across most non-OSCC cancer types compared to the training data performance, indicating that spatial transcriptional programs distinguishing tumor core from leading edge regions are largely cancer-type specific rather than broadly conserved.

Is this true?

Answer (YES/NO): NO